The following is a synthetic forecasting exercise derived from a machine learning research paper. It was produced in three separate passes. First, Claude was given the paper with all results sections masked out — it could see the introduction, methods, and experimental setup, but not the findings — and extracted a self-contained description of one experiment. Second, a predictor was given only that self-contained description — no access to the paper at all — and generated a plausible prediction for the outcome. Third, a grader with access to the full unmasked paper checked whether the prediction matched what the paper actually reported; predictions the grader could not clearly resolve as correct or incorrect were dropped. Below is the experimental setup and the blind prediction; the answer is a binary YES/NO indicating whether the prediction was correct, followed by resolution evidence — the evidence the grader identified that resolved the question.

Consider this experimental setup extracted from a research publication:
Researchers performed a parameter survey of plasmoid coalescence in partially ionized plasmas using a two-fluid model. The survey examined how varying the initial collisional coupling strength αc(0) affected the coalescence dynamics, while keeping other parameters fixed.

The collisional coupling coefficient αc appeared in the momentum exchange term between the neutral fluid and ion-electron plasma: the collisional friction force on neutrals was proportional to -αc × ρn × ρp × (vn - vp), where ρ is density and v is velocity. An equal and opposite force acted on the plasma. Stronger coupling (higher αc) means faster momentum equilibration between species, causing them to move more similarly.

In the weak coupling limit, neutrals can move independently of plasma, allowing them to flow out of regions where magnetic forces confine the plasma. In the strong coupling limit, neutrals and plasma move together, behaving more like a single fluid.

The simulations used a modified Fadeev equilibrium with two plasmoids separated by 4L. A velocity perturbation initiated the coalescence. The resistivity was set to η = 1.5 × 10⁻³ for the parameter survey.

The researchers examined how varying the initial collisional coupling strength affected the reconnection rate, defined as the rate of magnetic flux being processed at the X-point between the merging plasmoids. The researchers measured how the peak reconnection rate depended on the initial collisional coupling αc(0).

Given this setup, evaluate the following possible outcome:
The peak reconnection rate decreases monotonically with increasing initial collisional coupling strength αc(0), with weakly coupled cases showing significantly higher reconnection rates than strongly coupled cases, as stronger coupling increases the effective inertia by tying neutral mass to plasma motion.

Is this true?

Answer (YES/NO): YES